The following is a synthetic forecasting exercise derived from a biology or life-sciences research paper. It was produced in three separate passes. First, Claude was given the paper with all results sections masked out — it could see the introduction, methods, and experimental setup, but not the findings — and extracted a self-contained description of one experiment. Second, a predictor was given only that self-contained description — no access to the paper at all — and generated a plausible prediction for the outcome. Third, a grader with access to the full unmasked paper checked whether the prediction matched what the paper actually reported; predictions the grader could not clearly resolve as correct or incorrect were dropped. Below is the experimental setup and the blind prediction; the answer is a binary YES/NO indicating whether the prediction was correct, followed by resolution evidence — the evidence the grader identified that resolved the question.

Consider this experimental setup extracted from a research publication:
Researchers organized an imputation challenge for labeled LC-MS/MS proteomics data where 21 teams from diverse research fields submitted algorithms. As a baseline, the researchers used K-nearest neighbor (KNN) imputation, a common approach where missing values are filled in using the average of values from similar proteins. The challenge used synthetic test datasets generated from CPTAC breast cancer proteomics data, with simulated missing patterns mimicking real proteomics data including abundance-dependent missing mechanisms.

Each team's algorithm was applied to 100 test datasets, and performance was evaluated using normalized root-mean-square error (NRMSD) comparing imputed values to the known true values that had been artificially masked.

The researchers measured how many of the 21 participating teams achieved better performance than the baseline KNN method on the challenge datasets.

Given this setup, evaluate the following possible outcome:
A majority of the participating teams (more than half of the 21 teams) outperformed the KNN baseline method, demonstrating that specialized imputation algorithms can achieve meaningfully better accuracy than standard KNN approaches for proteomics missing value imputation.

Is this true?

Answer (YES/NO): NO